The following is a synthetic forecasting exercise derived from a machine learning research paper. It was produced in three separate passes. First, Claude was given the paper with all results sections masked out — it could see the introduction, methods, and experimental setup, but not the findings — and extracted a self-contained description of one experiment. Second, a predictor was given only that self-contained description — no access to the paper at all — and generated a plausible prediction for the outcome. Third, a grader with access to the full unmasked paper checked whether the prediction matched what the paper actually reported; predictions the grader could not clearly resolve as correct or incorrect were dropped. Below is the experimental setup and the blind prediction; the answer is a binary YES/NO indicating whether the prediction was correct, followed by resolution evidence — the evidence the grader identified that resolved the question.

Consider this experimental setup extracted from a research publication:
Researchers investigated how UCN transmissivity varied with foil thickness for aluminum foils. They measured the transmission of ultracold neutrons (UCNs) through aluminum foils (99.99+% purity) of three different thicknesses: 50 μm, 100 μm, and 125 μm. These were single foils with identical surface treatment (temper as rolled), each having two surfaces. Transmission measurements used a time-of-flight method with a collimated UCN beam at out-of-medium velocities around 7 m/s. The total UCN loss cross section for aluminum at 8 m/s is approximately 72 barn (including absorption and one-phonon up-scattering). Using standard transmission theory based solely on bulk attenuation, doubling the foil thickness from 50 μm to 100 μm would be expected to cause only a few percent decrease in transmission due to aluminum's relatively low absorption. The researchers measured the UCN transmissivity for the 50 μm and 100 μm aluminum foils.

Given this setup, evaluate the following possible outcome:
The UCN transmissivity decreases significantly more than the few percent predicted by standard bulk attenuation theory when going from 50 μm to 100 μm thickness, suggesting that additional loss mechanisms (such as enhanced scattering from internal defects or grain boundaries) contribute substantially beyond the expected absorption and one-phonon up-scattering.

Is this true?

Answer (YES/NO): NO